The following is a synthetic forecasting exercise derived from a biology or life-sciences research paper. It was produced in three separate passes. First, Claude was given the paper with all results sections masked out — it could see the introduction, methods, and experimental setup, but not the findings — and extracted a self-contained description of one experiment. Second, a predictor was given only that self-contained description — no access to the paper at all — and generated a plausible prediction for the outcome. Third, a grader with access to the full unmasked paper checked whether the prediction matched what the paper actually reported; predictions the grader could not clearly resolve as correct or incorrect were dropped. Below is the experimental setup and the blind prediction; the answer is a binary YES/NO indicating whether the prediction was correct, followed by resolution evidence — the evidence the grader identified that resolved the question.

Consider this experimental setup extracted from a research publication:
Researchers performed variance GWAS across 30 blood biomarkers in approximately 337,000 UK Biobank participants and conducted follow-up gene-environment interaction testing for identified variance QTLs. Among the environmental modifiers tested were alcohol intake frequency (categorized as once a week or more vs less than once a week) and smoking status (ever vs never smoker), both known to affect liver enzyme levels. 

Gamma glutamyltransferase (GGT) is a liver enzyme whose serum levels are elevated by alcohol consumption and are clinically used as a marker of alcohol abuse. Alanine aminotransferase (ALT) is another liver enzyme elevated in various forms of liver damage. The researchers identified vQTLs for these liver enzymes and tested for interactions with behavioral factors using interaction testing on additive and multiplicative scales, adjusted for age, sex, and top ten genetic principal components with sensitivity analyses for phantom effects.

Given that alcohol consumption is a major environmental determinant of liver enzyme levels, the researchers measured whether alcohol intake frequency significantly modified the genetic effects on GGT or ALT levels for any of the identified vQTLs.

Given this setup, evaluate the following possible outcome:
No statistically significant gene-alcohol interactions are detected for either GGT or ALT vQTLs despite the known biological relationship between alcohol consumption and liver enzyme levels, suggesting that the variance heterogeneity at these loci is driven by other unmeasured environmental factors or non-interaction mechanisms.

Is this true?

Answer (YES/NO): YES